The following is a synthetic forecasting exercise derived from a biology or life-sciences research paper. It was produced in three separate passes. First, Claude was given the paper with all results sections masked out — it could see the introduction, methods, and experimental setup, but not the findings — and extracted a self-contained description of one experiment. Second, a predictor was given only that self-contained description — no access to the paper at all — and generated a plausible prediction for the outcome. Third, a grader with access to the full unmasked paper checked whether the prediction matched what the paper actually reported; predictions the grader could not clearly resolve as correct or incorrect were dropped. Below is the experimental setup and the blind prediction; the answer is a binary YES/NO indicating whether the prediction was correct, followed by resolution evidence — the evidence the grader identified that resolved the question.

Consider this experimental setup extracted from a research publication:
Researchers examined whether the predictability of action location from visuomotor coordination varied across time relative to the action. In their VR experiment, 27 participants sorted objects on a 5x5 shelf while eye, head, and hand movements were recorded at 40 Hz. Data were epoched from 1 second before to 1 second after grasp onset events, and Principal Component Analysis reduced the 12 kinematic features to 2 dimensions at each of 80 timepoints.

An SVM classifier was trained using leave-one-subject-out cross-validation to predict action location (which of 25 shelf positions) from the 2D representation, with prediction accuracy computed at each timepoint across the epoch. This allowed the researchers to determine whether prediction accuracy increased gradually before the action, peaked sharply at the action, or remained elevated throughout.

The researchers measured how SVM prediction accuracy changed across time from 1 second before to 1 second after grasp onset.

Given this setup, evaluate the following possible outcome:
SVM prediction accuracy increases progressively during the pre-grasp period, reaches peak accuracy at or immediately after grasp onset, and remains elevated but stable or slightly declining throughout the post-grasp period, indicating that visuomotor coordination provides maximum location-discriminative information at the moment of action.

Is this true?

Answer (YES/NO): NO